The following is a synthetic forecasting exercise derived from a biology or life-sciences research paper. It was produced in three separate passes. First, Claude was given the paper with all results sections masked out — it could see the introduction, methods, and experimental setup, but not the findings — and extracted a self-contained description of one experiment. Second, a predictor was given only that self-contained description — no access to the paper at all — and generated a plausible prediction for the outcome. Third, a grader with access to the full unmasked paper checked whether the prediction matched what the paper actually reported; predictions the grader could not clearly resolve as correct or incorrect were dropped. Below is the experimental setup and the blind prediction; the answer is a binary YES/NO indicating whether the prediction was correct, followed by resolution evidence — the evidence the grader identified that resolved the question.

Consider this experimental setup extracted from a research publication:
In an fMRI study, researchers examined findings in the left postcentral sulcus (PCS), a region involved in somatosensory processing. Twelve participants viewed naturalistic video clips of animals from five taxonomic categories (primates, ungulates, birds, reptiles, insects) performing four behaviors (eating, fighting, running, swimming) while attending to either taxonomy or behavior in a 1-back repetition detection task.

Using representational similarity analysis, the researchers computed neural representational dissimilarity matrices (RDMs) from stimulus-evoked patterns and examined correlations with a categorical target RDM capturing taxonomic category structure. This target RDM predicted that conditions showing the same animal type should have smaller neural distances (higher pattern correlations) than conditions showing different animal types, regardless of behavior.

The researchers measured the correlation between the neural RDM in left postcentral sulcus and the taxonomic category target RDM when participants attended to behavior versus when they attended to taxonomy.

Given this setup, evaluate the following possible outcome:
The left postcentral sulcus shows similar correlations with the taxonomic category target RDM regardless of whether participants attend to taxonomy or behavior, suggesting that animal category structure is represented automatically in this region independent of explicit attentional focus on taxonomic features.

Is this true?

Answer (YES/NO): NO